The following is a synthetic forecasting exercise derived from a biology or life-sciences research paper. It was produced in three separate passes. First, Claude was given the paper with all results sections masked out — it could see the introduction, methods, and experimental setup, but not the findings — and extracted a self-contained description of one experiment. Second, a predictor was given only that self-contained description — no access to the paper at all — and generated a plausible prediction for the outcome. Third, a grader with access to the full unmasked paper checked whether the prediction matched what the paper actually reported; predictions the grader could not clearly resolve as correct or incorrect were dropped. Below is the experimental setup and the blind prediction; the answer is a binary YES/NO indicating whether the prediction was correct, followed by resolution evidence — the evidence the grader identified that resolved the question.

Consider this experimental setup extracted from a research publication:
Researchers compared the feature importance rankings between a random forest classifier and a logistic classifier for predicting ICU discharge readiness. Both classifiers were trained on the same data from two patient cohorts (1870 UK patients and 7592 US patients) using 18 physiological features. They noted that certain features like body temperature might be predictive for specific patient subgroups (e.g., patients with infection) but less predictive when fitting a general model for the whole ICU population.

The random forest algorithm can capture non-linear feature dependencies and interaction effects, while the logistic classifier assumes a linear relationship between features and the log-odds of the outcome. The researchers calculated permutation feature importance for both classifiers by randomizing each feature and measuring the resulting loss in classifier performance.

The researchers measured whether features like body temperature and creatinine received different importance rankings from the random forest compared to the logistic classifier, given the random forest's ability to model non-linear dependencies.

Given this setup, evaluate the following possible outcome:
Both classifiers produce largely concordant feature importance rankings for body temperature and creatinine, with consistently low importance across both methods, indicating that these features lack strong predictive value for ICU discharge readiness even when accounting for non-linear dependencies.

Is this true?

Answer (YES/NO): NO